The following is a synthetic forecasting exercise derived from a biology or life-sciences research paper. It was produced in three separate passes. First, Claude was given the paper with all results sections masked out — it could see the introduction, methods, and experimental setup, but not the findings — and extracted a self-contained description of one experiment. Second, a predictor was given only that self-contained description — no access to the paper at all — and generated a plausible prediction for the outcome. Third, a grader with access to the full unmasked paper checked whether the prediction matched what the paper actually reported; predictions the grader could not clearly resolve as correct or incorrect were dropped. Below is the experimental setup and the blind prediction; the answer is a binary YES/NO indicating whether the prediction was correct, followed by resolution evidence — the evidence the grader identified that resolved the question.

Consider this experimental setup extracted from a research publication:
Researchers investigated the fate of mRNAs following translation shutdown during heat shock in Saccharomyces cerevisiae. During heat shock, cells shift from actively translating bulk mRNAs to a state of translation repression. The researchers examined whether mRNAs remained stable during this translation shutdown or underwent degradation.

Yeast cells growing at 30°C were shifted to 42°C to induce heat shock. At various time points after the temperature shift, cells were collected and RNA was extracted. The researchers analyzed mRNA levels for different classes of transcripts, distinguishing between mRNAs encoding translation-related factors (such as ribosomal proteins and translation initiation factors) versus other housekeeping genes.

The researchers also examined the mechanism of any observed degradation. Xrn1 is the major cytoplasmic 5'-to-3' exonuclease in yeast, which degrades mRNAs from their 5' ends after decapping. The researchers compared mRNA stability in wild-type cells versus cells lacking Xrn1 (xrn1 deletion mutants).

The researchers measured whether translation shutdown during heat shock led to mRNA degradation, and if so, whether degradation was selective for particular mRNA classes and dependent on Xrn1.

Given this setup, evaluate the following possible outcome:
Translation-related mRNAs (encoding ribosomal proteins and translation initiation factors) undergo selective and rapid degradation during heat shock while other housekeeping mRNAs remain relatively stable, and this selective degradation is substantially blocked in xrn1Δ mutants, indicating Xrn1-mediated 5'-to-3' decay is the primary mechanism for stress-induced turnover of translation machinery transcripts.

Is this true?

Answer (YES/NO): YES